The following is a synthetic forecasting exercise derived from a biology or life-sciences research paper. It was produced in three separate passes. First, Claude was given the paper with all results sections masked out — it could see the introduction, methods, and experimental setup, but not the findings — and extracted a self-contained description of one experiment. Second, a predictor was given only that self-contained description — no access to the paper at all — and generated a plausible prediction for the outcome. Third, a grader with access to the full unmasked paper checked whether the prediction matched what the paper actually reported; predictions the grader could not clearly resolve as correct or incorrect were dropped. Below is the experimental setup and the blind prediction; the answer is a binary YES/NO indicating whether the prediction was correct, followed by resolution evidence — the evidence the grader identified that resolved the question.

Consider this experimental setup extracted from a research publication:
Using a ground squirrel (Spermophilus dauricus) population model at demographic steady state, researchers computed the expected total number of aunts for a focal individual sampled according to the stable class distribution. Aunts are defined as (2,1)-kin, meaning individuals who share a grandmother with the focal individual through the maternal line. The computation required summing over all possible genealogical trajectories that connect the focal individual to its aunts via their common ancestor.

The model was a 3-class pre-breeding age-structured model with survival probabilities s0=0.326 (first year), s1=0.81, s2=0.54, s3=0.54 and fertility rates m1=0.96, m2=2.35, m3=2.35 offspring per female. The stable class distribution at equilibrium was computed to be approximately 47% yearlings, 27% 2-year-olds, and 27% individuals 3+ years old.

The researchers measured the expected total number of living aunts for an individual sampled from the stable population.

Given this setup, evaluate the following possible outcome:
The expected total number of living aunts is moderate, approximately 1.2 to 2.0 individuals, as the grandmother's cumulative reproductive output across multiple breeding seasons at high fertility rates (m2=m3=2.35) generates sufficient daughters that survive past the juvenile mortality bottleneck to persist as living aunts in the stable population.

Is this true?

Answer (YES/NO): NO